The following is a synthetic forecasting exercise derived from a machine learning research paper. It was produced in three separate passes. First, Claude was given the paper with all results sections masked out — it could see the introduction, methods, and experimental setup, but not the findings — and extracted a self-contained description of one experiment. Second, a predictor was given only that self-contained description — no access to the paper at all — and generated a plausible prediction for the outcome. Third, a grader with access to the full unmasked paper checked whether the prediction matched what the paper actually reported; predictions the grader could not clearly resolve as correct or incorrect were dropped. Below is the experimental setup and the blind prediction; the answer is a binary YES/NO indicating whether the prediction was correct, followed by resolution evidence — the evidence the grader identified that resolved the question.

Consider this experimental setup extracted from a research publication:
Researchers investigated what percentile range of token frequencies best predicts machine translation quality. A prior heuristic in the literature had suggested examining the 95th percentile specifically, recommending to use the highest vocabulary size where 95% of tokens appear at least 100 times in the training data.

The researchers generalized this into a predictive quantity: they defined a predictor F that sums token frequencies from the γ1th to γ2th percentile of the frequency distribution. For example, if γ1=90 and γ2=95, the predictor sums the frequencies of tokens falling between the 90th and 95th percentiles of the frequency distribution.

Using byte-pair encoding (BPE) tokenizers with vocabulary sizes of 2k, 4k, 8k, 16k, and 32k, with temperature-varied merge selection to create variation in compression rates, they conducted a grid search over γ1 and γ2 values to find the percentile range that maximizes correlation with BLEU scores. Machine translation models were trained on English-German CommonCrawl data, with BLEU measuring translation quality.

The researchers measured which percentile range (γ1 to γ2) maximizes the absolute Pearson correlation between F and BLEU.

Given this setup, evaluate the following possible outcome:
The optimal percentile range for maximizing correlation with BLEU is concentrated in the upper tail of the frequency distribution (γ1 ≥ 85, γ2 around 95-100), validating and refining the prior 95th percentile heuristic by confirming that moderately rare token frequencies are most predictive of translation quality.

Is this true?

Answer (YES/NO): NO